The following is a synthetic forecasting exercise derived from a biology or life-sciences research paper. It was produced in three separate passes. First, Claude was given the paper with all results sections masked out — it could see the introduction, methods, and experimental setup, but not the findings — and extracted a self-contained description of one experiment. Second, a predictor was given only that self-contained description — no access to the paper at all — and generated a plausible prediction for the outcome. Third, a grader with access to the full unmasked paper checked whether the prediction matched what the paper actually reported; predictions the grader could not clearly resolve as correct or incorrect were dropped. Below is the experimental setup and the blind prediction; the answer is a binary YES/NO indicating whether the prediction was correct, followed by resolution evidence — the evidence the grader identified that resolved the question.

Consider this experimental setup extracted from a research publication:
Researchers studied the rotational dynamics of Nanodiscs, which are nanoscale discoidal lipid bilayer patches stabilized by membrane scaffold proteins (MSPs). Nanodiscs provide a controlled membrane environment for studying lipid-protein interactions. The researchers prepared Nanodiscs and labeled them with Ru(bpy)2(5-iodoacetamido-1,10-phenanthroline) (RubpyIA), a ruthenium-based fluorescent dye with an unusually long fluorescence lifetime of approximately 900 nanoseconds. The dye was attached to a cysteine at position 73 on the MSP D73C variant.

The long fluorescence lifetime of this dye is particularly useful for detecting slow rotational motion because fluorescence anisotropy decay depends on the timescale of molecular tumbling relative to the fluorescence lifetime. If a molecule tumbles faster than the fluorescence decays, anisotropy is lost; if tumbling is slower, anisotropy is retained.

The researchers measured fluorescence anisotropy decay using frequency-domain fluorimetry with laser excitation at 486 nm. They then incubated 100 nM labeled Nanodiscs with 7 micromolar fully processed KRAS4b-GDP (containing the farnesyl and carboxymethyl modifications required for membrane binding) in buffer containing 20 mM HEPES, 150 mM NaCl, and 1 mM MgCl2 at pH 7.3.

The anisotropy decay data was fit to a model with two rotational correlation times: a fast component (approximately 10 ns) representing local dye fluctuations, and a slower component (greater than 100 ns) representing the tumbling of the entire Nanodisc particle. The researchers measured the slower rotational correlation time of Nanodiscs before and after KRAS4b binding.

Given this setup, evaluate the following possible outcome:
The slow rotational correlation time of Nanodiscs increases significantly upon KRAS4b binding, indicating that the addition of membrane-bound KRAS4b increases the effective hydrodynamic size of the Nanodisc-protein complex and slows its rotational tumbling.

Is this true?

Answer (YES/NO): NO